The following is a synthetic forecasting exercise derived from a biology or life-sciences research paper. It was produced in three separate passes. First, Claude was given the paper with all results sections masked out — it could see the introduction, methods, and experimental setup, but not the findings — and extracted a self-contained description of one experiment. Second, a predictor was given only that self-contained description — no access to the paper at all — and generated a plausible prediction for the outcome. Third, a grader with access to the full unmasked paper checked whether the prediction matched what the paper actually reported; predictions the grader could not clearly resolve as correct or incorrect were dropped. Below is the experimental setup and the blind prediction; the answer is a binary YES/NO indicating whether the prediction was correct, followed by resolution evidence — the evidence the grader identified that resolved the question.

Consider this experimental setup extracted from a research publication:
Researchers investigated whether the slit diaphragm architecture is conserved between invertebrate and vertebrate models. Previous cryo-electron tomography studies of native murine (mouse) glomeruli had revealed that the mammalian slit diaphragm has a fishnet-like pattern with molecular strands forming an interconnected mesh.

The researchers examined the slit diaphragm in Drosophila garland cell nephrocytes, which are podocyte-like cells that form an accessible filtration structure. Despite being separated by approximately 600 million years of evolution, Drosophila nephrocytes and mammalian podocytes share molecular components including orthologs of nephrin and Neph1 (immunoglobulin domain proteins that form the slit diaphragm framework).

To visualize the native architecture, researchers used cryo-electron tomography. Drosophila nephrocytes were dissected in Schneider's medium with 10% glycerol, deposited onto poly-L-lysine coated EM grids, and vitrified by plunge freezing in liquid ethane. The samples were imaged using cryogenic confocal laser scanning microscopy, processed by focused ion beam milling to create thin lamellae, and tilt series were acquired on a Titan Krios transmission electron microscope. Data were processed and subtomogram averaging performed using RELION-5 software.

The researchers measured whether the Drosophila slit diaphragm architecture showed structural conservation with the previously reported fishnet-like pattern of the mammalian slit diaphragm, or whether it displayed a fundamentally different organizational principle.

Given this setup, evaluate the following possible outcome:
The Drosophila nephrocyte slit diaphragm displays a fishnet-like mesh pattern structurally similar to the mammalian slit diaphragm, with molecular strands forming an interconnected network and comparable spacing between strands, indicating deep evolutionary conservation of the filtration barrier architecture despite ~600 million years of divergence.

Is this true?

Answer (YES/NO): NO